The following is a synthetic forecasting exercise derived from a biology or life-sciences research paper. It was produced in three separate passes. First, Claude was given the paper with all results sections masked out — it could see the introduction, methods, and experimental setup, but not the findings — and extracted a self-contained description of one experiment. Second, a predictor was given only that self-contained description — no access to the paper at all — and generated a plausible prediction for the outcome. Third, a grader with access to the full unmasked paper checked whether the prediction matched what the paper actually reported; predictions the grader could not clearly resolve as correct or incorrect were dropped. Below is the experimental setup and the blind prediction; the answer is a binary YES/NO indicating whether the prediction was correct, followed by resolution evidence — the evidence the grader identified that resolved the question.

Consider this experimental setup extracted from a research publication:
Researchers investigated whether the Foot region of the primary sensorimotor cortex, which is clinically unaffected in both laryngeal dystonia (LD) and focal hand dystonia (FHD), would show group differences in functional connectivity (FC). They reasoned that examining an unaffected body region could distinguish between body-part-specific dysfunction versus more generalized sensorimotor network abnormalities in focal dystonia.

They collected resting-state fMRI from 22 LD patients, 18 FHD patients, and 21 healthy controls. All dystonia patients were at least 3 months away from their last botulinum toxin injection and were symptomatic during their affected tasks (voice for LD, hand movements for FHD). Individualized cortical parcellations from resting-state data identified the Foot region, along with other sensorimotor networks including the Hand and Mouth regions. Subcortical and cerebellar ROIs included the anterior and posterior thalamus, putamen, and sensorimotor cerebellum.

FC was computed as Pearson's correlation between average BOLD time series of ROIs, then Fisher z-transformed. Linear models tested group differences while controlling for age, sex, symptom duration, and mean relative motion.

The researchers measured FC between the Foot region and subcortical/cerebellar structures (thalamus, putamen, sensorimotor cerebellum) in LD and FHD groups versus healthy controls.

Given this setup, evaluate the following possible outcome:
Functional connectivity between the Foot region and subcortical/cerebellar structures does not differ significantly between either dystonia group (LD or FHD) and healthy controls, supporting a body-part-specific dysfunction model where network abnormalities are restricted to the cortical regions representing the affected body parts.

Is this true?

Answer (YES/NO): YES